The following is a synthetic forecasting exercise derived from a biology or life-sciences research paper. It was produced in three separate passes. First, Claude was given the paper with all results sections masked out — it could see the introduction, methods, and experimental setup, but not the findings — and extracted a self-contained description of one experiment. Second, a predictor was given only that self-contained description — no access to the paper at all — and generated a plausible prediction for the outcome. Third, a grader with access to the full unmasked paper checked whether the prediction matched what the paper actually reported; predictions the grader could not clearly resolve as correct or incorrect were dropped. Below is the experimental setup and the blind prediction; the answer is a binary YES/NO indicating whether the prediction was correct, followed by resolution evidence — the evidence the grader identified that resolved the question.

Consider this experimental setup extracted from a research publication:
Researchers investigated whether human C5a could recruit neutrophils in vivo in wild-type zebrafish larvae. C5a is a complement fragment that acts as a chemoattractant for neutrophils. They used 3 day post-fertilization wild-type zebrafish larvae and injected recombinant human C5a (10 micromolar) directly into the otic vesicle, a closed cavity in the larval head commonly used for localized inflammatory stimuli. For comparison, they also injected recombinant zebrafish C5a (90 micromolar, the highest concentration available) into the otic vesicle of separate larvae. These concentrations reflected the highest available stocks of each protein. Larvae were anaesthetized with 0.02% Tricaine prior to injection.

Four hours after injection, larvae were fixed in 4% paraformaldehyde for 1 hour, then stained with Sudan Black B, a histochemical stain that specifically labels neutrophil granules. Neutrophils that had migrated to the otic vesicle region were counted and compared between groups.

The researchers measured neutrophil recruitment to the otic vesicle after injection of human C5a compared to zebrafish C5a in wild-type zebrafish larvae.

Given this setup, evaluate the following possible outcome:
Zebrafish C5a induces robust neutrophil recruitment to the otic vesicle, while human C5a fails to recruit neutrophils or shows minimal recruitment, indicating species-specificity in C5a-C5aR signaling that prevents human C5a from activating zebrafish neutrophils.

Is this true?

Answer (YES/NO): YES